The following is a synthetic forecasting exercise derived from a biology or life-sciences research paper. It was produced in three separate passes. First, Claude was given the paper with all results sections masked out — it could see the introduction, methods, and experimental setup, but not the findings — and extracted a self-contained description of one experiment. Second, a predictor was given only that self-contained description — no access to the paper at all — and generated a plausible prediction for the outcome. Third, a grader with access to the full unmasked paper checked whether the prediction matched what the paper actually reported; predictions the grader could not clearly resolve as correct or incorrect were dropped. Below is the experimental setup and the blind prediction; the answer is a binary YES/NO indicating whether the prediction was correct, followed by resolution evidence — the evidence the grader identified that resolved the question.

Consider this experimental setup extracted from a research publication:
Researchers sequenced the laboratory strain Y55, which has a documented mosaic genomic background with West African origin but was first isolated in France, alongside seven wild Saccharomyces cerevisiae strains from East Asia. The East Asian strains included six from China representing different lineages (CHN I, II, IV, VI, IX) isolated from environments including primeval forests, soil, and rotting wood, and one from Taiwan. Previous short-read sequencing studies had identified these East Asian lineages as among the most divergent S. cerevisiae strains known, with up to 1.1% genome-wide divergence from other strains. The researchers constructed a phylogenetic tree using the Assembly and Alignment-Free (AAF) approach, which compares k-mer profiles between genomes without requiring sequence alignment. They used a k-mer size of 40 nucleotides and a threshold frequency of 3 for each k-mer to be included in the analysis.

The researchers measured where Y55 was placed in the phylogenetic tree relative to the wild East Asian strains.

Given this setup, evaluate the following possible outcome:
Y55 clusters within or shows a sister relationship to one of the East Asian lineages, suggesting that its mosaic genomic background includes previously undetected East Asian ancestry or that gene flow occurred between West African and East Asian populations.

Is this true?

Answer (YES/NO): NO